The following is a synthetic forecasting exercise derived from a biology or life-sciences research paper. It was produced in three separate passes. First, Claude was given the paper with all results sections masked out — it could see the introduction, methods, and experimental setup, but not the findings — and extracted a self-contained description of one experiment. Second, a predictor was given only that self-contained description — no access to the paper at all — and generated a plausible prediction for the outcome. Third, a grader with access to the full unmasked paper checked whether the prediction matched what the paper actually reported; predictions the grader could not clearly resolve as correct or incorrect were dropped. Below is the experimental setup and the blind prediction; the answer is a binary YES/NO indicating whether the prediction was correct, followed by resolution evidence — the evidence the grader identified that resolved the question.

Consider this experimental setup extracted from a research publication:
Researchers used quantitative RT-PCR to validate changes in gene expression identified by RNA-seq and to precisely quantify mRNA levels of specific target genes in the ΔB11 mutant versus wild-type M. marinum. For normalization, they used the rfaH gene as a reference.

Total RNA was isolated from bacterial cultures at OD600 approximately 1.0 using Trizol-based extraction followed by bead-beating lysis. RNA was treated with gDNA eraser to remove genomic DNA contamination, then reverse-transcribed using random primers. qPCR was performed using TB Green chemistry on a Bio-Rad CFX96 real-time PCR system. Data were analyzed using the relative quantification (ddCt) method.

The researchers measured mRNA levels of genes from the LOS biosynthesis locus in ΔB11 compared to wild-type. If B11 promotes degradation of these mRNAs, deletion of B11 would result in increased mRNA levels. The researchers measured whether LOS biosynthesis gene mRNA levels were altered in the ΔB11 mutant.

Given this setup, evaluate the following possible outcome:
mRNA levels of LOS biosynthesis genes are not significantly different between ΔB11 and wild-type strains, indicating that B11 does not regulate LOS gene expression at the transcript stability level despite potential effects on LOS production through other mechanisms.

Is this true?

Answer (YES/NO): NO